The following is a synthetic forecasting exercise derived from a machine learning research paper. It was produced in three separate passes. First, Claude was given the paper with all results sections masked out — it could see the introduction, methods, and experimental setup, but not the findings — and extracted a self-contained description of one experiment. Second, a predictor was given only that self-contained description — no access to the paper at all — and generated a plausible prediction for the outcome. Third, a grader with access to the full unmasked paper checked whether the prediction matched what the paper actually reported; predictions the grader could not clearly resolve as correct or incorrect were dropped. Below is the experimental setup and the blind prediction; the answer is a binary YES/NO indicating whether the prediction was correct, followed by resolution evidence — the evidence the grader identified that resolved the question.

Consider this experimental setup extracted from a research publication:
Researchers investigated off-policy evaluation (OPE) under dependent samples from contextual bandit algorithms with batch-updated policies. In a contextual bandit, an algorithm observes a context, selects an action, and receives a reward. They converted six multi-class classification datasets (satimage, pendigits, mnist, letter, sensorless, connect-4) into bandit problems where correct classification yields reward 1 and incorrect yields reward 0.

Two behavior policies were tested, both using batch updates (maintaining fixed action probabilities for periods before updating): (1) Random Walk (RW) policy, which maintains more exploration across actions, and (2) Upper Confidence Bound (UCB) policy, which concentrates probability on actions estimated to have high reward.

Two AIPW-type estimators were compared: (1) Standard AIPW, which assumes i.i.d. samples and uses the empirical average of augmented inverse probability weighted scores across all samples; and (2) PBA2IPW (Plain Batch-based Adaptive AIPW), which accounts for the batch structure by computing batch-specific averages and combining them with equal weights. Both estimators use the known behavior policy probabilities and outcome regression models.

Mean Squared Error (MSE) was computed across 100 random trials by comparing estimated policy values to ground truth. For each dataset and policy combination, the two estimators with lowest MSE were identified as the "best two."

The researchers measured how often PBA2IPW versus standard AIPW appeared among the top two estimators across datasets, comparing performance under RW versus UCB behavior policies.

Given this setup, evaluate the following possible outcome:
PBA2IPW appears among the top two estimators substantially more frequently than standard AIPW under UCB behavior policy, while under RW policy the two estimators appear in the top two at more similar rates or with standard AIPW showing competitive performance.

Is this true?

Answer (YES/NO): NO